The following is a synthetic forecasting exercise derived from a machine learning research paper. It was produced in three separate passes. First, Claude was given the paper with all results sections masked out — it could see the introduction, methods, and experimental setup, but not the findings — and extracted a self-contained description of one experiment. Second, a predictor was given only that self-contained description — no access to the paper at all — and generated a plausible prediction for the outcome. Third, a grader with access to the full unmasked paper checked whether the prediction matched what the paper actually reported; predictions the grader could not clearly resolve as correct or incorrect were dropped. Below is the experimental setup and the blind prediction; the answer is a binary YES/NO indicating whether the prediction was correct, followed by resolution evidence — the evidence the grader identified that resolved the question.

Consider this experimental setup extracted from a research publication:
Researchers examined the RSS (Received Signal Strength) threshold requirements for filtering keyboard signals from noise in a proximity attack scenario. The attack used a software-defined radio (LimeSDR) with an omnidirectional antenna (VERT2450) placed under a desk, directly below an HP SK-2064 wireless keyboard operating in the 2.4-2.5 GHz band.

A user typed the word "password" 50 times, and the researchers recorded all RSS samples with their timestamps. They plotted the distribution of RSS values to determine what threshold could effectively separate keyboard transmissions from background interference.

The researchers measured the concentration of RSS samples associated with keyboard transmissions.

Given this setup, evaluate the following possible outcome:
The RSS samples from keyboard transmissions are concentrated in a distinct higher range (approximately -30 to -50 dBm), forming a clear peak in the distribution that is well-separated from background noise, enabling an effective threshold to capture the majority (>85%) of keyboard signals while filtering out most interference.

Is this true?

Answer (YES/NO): NO